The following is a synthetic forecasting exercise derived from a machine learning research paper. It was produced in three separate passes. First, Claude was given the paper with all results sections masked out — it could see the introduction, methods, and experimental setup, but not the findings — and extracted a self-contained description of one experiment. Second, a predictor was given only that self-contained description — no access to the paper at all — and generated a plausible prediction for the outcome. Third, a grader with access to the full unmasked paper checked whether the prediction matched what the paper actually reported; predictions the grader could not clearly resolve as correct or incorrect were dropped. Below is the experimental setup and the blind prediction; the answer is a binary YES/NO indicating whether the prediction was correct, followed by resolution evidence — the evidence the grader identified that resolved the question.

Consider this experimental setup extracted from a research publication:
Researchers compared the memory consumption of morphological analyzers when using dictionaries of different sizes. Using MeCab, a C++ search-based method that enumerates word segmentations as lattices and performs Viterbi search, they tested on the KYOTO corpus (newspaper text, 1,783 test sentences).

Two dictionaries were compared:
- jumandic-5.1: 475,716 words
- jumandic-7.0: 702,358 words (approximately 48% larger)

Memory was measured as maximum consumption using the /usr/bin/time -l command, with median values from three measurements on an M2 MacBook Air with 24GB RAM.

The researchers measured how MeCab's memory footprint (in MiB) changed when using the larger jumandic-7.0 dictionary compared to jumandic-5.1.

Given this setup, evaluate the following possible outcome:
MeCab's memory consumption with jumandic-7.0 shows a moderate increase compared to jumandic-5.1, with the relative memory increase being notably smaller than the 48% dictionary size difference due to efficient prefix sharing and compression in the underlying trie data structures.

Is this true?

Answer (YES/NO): NO